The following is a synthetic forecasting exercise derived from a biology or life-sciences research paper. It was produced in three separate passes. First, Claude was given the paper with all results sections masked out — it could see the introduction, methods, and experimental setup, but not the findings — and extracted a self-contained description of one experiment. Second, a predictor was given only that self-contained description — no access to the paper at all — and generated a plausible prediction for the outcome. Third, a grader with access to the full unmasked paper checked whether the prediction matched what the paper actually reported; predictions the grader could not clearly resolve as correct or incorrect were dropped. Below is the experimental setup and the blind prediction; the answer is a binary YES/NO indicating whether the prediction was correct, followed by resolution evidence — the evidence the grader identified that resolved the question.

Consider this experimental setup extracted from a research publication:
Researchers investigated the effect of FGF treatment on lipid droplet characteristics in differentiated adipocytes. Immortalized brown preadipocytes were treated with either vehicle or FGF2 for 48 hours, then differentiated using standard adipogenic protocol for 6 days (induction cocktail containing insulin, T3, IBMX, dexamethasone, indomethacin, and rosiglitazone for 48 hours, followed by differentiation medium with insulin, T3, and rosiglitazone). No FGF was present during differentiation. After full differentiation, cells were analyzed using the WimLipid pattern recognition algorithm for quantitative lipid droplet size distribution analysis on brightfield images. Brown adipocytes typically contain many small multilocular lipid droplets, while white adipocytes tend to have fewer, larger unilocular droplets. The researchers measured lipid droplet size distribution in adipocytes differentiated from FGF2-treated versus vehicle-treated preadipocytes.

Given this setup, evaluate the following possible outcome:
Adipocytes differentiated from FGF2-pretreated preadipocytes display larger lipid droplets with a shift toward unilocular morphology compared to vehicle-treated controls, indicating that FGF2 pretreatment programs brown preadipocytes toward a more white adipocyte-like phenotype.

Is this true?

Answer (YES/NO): NO